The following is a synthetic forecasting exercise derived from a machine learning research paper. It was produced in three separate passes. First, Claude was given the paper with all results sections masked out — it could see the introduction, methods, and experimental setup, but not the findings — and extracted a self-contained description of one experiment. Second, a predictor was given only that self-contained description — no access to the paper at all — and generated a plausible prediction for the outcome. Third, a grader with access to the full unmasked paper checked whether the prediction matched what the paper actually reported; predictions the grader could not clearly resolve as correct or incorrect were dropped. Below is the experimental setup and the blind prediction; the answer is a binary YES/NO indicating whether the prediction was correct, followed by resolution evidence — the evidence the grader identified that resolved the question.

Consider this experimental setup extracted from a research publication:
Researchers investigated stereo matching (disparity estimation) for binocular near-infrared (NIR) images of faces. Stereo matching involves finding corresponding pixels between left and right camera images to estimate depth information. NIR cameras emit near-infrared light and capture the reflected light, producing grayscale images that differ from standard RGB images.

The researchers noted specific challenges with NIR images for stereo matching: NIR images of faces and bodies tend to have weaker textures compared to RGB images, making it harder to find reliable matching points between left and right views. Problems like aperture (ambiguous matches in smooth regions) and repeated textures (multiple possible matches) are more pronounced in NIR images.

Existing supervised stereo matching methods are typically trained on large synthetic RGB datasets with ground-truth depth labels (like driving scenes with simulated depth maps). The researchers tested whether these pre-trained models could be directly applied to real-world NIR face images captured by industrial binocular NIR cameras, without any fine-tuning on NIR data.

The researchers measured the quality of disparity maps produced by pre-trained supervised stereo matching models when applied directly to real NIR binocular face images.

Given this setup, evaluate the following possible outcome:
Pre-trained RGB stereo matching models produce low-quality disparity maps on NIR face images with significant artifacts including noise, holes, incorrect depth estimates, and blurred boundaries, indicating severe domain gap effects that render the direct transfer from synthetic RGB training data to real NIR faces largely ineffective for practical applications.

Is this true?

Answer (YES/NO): YES